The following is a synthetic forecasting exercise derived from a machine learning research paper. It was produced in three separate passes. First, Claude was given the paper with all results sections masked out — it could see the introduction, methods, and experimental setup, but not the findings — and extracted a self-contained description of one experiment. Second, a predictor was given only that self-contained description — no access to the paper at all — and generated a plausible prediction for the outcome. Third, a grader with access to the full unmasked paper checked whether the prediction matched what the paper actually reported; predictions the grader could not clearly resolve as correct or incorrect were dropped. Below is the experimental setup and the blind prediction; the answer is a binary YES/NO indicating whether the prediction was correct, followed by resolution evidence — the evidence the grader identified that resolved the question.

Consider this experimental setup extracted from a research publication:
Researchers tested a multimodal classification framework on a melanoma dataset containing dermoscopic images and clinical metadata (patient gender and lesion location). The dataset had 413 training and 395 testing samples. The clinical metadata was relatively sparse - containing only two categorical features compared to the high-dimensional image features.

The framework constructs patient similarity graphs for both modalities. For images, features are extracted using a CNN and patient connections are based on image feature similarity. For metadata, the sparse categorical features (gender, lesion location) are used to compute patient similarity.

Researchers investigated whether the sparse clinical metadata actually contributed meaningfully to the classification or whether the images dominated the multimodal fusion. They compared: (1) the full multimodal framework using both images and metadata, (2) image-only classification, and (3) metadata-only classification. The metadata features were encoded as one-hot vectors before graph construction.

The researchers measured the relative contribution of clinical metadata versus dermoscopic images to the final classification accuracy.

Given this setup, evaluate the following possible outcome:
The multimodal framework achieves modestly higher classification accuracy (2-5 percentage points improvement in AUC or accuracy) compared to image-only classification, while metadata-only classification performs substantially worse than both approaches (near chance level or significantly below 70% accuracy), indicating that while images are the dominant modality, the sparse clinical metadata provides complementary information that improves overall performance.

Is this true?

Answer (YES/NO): NO